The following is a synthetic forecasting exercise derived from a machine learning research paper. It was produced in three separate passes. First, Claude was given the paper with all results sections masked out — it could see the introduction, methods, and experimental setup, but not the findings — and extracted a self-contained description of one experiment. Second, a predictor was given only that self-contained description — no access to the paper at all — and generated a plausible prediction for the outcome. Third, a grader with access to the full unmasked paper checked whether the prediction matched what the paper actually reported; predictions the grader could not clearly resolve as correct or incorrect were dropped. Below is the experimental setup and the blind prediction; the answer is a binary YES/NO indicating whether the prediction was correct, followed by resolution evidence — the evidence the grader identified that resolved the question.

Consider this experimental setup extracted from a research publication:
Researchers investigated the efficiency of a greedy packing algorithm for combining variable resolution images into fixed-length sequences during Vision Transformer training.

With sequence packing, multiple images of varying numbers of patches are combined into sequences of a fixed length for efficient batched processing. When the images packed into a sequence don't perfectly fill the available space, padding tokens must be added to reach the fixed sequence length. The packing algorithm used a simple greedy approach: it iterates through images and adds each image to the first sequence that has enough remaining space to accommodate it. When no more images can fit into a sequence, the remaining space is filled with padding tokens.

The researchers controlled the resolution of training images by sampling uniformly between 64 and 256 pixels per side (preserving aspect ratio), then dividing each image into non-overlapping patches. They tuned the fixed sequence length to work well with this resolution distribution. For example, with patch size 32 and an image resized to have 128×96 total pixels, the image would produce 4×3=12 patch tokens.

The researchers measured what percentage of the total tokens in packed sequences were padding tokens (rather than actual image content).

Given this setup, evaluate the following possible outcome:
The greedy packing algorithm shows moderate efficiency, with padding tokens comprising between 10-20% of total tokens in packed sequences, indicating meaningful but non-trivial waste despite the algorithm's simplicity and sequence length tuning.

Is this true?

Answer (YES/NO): NO